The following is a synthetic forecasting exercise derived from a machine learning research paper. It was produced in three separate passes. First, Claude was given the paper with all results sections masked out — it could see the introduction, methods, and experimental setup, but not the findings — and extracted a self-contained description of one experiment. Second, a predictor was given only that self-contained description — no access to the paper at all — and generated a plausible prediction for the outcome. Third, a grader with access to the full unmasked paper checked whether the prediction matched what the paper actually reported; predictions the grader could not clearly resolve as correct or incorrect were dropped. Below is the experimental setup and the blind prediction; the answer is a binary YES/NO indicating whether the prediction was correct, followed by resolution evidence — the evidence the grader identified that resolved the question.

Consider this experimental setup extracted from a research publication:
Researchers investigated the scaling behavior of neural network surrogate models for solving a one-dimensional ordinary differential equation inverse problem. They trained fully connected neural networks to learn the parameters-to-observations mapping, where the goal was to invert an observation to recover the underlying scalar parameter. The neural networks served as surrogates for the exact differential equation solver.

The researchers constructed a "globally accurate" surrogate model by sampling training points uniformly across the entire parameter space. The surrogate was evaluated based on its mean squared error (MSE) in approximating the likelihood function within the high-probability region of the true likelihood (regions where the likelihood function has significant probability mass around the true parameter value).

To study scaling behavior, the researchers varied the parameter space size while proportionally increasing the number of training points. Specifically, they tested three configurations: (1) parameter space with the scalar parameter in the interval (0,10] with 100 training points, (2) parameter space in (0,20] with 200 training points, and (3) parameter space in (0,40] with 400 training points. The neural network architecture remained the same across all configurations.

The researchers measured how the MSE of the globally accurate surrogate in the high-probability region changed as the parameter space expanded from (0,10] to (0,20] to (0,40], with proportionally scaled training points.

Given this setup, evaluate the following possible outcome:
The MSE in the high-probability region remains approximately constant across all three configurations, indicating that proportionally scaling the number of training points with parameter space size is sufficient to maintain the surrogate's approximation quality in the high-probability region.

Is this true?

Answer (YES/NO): NO